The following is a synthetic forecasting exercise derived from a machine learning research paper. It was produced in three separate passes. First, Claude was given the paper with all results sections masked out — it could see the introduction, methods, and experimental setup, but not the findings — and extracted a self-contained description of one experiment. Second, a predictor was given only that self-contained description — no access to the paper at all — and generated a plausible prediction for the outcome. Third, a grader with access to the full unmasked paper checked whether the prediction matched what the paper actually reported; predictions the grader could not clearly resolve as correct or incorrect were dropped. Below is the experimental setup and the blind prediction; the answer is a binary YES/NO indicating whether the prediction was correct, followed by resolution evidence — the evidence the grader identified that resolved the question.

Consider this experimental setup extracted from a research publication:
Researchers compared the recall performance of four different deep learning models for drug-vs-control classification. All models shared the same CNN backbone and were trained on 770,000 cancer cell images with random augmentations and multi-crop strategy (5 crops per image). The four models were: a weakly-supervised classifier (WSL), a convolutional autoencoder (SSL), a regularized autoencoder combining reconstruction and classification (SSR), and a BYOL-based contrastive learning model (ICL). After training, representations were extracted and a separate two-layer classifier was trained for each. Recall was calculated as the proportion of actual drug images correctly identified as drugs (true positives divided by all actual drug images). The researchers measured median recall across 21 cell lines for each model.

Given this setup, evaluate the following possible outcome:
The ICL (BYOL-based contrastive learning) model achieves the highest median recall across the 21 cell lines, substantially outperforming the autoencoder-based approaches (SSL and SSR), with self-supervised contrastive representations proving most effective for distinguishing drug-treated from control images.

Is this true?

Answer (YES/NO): NO